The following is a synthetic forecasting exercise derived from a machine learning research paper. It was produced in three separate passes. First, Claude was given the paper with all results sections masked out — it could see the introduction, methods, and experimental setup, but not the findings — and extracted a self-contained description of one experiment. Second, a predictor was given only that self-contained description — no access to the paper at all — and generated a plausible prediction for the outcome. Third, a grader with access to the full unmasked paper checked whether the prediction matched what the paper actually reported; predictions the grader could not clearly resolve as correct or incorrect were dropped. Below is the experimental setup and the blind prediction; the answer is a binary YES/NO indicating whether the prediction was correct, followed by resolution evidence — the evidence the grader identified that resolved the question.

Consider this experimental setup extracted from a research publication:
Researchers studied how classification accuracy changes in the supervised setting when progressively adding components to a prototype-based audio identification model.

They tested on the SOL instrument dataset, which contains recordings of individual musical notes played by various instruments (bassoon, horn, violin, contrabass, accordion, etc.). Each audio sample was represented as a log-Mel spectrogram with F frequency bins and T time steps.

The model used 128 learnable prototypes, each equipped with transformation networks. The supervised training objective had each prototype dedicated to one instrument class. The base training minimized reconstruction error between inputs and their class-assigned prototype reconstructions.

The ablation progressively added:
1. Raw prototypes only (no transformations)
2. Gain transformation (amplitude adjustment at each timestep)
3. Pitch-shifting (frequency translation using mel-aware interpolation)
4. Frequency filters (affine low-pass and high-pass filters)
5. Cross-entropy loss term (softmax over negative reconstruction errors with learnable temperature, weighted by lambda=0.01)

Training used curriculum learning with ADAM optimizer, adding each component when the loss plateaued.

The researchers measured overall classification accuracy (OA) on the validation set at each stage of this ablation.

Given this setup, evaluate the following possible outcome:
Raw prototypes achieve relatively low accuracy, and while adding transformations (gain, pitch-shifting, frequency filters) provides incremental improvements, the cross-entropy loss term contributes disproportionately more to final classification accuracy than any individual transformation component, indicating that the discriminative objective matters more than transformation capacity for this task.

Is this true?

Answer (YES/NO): YES